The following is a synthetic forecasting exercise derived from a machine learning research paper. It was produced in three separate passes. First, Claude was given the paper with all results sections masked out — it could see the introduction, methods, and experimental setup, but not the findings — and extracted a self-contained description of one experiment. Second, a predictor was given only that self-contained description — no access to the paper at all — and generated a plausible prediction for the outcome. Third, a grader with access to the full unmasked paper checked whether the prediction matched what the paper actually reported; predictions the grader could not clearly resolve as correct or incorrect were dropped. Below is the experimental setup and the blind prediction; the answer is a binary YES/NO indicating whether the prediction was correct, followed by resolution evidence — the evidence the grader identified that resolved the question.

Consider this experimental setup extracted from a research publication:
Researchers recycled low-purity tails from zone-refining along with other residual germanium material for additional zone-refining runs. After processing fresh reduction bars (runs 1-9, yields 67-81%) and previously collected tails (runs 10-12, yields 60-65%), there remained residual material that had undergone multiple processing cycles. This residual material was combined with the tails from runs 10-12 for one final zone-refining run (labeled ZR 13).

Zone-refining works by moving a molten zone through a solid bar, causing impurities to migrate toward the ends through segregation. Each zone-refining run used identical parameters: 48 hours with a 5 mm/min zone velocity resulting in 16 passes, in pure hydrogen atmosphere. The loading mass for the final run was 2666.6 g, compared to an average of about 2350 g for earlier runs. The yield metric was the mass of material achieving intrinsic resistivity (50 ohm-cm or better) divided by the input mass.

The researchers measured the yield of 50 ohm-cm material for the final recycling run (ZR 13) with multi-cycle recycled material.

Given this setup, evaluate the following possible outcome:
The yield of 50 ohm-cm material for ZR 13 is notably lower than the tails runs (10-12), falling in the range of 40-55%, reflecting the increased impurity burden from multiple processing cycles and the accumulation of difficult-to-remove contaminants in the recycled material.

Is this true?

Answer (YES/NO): NO